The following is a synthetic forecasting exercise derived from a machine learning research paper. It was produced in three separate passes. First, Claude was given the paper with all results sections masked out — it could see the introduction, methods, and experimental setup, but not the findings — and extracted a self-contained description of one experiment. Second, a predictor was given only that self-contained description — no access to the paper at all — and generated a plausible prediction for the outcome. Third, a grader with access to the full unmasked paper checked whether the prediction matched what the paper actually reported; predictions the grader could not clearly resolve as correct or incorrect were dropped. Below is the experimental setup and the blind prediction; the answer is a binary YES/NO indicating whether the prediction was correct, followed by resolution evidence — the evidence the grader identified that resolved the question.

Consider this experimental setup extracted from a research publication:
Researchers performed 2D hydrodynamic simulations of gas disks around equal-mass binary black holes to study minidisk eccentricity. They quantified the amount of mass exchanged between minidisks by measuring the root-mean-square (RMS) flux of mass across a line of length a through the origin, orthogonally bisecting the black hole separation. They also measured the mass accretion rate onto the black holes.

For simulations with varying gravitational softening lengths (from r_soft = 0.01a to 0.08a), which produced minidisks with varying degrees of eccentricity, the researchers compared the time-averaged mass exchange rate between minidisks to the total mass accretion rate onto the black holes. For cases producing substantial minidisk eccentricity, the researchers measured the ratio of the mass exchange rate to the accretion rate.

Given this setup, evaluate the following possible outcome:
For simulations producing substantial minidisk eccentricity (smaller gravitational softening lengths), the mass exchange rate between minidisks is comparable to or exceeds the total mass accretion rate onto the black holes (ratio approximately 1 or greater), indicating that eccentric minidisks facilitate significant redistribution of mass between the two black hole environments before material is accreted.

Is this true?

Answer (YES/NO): YES